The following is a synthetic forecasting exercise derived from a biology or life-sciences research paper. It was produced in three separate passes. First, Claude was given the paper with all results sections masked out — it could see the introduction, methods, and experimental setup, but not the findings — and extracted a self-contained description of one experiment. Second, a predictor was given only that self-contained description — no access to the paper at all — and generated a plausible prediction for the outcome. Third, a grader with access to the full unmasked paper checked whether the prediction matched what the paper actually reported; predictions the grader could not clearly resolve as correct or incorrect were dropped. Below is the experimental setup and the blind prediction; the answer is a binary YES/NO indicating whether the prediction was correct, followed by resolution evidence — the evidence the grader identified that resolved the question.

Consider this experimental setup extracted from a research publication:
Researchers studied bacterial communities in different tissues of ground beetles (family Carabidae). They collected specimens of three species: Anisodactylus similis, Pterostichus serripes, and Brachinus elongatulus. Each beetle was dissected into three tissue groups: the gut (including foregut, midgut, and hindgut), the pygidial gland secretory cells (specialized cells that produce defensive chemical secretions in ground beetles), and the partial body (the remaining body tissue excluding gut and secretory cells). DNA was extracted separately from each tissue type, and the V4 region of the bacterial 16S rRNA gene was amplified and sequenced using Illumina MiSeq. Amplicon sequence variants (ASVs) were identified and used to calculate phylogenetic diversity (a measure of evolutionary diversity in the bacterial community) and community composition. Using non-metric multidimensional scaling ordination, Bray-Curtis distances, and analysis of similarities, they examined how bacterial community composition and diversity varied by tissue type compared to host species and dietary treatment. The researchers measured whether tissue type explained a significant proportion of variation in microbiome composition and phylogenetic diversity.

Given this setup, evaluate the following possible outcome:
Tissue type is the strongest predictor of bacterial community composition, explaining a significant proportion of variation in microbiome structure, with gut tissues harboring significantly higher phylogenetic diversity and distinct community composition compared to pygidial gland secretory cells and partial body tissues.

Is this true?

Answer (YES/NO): NO